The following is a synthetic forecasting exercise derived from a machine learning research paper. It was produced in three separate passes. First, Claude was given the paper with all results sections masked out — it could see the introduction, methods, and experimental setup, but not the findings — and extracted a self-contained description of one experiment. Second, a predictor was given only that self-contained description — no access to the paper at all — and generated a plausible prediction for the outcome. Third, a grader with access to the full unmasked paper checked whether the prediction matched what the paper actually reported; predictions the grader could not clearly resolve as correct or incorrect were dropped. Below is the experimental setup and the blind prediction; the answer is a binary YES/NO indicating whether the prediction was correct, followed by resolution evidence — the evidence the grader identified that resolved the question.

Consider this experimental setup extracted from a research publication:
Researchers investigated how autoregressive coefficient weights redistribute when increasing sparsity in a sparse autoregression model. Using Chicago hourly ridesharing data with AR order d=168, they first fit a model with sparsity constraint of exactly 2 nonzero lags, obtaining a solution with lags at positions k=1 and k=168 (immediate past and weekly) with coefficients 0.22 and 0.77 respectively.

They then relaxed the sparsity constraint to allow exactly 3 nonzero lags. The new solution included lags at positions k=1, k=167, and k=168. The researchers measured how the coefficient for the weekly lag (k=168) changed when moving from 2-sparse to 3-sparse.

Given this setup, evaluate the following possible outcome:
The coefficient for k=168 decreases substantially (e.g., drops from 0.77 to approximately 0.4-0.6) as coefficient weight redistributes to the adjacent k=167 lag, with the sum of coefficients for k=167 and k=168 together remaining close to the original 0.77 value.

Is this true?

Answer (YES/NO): NO